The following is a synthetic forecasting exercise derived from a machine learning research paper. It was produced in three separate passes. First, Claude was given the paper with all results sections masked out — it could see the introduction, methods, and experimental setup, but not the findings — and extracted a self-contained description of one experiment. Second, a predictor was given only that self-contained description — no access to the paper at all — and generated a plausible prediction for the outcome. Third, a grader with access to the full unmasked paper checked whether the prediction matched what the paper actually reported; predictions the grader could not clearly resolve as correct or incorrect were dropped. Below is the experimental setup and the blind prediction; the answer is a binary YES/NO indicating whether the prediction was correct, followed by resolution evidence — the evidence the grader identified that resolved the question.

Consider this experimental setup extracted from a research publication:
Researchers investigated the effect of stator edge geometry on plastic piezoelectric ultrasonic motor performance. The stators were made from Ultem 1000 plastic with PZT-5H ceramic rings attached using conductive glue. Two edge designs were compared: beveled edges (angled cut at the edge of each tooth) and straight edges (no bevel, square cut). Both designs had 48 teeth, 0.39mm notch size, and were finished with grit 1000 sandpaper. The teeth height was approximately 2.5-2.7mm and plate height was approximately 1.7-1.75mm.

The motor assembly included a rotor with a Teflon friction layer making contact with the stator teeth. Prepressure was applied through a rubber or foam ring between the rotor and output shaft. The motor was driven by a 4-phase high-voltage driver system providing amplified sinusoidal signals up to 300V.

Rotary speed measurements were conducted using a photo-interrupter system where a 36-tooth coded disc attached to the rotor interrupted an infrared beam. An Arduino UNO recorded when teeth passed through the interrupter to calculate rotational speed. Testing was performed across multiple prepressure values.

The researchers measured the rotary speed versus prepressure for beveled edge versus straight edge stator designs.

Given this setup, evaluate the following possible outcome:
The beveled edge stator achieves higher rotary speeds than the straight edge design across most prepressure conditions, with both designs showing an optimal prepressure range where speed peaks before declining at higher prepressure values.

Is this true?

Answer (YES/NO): YES